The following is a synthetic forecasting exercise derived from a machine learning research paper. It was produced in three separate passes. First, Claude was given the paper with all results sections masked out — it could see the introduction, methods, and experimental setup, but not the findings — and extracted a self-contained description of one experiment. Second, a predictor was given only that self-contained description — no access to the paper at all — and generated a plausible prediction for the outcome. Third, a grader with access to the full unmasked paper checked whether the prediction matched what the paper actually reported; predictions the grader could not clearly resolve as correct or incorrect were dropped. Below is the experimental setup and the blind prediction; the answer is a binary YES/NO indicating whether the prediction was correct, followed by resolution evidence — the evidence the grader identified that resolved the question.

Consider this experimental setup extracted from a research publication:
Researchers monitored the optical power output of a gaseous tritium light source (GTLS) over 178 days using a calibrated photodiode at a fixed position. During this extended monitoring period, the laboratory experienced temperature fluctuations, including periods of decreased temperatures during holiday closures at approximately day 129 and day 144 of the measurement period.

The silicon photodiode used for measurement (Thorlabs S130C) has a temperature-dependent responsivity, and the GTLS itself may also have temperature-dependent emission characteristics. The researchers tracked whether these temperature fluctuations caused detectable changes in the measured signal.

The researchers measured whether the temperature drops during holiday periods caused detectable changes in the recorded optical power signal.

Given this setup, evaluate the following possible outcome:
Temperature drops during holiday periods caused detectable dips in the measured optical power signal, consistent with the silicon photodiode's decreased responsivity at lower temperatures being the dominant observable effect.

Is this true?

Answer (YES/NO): YES